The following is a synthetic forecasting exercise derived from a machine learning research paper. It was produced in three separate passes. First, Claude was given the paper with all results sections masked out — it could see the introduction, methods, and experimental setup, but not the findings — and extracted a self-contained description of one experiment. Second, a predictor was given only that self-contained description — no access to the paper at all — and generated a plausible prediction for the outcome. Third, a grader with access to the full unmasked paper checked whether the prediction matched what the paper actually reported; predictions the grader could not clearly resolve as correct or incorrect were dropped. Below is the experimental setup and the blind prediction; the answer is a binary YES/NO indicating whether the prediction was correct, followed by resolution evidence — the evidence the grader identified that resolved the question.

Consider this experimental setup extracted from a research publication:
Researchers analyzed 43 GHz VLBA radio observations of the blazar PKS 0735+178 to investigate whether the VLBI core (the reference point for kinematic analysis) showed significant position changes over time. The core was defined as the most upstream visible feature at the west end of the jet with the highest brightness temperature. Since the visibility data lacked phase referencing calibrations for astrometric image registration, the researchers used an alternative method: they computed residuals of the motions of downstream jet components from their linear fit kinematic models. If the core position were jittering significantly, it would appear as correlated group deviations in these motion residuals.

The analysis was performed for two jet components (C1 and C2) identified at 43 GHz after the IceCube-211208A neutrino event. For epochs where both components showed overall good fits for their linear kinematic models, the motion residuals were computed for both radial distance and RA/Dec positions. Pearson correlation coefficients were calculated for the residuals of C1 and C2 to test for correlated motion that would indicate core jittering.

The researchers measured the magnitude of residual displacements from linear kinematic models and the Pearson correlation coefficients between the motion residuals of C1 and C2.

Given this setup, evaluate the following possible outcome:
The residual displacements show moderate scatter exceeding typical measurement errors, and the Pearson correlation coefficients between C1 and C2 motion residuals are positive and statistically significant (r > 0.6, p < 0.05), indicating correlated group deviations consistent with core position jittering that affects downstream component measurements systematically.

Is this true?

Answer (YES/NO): NO